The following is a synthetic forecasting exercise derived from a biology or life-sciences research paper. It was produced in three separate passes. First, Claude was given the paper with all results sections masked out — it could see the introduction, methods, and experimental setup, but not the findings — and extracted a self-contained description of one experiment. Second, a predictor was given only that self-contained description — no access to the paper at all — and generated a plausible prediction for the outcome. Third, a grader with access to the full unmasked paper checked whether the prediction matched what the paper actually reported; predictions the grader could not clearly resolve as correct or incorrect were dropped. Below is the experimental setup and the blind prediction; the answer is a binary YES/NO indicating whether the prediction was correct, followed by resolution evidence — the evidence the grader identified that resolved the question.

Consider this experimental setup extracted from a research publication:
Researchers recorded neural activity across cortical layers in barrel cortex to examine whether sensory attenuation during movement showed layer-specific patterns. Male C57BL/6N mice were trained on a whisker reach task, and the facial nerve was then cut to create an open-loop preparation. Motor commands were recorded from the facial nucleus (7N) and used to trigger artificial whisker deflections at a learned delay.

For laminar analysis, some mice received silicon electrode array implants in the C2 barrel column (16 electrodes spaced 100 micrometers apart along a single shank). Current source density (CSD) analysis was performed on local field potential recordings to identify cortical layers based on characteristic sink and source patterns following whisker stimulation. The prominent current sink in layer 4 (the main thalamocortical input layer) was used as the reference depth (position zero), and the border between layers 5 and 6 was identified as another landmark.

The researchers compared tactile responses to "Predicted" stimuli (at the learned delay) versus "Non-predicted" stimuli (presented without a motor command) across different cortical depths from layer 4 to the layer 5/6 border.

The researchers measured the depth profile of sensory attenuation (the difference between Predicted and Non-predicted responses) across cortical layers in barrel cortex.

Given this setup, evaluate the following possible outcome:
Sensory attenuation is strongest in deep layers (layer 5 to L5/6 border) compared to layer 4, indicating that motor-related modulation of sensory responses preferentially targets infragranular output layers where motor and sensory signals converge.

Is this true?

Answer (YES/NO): NO